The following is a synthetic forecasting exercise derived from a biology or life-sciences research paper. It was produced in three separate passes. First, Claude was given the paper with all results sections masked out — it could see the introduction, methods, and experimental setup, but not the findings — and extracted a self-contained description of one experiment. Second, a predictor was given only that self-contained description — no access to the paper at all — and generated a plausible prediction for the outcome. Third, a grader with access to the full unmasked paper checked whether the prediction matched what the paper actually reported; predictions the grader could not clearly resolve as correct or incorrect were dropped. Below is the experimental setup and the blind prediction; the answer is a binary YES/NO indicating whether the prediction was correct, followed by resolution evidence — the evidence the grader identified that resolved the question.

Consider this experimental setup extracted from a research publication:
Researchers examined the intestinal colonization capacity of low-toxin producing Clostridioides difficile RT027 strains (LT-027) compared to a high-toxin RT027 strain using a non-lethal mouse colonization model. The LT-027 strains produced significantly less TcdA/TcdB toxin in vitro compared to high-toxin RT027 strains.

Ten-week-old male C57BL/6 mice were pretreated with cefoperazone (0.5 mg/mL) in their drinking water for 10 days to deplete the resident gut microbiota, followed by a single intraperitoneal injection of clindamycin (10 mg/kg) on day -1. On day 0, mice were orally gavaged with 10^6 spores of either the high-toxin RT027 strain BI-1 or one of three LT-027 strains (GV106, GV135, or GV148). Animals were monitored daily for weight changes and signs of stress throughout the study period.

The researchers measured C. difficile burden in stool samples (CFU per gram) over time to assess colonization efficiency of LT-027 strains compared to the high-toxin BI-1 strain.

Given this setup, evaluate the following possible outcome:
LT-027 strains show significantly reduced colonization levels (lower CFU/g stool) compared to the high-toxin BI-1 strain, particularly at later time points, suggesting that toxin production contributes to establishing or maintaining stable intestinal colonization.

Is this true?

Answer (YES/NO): NO